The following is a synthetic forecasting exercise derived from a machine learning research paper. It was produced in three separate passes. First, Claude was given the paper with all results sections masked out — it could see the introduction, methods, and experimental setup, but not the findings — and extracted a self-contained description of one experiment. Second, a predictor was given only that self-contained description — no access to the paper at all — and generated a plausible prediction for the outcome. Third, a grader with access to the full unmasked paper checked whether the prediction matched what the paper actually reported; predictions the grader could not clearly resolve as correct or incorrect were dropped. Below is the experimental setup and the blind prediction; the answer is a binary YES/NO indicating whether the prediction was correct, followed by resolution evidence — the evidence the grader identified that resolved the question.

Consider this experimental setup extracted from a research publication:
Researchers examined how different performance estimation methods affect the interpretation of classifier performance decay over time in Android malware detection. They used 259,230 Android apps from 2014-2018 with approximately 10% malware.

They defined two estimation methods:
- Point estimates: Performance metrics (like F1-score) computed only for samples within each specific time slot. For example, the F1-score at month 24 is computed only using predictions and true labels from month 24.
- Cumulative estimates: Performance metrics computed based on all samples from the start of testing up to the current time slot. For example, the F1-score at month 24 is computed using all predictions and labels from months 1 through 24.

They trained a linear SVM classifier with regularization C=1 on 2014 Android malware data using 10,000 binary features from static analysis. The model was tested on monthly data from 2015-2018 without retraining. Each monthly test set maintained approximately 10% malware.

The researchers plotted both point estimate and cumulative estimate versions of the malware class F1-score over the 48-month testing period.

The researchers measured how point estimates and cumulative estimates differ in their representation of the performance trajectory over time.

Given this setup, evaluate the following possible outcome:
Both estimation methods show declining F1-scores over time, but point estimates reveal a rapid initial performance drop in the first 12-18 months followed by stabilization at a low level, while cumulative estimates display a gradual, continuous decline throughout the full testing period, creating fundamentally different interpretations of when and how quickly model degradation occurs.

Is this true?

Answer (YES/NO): NO